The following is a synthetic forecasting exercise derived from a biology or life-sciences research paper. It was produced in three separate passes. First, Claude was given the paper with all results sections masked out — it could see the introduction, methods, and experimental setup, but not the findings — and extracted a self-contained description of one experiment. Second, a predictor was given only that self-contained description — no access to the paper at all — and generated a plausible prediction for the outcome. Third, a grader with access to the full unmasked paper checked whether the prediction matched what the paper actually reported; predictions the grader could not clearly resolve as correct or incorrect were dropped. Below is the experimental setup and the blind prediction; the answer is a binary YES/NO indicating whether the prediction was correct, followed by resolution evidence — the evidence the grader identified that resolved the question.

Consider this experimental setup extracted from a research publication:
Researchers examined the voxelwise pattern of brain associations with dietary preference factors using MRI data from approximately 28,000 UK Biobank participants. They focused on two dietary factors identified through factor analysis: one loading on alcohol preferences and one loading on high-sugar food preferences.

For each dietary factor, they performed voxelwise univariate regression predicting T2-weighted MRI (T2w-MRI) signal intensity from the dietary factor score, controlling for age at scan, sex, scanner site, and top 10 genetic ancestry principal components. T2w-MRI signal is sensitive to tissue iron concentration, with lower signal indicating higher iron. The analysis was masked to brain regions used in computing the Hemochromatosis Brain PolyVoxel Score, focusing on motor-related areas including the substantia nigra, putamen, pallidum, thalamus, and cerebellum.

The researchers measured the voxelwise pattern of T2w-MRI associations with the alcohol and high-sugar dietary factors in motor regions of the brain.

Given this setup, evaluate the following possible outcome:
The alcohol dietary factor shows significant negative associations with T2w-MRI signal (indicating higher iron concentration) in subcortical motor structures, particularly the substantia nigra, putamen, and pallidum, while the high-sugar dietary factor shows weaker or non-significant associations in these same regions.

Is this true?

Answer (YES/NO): NO